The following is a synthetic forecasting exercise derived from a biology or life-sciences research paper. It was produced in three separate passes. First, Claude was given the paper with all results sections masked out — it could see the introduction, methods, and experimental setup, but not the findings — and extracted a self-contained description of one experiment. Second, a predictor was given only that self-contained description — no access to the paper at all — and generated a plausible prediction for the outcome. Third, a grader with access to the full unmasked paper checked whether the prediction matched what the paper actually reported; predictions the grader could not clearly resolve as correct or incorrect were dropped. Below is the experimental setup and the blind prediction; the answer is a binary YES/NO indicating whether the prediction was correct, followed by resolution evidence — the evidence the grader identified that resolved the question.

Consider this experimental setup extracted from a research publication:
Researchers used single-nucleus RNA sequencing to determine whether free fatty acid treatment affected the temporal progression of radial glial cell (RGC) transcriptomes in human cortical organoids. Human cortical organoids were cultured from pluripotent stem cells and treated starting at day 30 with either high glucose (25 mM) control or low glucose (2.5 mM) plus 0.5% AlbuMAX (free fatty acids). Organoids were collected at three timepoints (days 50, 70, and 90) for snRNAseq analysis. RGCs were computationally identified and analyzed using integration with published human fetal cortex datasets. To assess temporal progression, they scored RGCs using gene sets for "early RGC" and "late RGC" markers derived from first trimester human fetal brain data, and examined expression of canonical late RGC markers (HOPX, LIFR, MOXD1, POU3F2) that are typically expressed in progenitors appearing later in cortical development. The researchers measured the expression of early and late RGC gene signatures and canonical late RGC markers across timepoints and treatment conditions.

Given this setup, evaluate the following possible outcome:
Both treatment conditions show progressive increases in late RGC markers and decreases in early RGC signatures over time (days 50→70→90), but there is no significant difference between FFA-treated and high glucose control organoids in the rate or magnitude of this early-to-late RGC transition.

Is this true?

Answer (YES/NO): NO